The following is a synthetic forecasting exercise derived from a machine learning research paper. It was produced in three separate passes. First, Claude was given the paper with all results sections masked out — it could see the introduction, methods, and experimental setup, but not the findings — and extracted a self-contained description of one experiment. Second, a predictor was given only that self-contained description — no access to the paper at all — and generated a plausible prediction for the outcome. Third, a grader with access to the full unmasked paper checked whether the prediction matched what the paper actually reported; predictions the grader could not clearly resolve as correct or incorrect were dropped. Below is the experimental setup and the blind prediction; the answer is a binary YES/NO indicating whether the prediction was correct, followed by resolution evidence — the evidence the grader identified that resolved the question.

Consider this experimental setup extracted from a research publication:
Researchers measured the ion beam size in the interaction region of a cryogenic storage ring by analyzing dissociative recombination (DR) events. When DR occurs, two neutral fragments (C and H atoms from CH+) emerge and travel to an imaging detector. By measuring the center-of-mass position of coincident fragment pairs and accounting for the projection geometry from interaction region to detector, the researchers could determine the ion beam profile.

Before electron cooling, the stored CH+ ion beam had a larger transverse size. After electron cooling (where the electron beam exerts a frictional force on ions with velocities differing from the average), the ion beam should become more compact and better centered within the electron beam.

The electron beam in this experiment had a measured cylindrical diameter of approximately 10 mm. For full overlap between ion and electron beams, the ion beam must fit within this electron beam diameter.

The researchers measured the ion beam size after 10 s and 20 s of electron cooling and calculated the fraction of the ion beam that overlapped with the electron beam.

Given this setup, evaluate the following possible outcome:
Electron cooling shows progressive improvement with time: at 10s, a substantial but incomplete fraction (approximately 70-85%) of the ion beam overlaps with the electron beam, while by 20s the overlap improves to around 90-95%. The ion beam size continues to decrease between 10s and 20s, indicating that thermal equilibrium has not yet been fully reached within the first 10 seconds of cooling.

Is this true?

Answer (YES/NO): NO